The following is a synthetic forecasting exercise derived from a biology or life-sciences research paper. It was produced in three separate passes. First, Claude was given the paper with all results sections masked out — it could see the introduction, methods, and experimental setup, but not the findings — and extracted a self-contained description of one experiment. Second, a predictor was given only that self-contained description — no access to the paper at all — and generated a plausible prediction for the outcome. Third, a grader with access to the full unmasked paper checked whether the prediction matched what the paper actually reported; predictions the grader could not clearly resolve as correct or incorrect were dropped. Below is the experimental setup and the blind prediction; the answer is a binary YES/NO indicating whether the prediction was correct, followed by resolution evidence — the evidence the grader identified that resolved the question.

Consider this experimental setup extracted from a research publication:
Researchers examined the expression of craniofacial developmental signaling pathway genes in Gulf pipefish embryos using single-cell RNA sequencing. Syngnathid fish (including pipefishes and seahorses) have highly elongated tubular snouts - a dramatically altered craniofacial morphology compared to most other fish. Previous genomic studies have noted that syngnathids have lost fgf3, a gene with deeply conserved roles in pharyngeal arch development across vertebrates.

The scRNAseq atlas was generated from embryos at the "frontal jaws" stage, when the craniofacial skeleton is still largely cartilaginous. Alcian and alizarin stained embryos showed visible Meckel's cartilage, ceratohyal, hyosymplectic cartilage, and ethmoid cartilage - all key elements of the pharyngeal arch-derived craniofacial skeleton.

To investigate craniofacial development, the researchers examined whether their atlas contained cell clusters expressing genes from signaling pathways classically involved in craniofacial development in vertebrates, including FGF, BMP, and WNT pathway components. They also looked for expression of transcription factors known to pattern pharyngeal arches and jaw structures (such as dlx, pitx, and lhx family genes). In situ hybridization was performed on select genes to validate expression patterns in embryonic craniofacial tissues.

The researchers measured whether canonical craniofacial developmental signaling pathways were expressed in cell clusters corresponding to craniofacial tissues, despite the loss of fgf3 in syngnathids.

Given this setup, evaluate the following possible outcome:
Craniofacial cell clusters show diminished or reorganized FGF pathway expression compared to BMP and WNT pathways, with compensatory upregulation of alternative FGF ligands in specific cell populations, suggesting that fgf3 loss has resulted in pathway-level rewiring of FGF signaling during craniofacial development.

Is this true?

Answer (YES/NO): YES